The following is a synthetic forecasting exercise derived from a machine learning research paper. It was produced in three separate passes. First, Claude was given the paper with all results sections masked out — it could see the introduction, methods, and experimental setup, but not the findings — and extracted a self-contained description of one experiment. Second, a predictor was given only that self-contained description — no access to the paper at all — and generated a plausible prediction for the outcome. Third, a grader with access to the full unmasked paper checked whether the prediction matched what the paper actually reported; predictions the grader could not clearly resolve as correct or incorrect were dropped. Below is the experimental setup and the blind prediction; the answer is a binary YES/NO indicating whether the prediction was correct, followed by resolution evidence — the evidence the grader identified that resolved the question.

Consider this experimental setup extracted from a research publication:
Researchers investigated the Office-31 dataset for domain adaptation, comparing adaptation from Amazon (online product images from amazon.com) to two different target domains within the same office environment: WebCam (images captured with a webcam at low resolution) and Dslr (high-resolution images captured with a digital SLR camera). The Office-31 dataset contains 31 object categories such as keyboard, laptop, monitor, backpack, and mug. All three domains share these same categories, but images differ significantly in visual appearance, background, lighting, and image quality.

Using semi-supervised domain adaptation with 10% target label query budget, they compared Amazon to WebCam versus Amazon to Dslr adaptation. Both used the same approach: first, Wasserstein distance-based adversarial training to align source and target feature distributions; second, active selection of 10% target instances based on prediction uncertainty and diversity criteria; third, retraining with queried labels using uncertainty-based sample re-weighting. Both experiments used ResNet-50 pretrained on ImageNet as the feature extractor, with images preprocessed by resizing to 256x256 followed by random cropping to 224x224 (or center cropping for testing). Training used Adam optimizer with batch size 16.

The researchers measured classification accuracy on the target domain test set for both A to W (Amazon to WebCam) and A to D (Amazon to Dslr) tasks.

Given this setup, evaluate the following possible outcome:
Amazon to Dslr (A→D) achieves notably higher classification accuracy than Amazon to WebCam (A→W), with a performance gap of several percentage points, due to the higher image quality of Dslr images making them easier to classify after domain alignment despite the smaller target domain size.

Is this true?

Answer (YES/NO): NO